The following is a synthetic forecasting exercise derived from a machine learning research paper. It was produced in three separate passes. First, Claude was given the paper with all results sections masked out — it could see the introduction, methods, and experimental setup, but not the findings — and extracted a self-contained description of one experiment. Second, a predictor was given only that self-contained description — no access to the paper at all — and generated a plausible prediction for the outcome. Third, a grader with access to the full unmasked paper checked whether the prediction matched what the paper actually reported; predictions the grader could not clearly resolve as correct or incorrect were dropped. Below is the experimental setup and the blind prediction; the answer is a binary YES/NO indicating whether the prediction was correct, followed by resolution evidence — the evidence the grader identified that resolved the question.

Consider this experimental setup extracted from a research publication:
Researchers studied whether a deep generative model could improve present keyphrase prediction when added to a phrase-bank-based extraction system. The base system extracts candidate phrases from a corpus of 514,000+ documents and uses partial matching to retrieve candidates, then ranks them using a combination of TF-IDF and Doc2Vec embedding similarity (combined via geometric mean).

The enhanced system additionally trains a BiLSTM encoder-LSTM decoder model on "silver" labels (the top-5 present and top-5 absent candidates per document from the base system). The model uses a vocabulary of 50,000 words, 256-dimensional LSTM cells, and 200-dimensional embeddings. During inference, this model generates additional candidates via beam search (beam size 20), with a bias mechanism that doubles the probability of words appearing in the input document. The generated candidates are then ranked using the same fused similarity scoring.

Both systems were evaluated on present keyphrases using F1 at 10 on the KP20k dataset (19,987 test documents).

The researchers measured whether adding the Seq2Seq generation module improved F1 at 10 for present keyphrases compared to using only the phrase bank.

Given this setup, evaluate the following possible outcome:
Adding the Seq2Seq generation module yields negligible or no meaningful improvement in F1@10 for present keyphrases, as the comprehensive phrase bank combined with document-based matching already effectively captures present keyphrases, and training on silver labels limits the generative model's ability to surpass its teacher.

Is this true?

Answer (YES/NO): NO